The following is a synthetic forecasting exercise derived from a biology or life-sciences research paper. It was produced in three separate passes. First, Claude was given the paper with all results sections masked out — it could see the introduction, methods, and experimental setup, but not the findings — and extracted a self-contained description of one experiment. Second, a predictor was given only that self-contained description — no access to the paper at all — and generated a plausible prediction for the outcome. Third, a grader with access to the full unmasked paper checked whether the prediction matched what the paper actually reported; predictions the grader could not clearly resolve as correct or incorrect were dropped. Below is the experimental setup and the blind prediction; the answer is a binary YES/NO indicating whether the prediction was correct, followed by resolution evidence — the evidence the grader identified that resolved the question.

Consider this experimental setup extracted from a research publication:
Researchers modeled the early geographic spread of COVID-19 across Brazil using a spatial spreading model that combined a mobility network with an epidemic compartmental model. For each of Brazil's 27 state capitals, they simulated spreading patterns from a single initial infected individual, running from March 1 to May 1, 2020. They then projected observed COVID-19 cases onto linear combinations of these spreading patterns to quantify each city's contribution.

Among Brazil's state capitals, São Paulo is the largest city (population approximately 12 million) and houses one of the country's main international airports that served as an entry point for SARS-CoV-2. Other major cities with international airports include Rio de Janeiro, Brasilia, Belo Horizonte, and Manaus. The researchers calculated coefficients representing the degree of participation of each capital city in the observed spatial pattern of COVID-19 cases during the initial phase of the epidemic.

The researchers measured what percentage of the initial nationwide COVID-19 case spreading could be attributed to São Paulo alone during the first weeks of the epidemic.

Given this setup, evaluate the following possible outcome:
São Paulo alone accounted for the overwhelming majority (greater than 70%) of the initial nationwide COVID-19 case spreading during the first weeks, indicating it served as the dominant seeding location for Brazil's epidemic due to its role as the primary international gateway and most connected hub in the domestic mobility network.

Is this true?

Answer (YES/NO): YES